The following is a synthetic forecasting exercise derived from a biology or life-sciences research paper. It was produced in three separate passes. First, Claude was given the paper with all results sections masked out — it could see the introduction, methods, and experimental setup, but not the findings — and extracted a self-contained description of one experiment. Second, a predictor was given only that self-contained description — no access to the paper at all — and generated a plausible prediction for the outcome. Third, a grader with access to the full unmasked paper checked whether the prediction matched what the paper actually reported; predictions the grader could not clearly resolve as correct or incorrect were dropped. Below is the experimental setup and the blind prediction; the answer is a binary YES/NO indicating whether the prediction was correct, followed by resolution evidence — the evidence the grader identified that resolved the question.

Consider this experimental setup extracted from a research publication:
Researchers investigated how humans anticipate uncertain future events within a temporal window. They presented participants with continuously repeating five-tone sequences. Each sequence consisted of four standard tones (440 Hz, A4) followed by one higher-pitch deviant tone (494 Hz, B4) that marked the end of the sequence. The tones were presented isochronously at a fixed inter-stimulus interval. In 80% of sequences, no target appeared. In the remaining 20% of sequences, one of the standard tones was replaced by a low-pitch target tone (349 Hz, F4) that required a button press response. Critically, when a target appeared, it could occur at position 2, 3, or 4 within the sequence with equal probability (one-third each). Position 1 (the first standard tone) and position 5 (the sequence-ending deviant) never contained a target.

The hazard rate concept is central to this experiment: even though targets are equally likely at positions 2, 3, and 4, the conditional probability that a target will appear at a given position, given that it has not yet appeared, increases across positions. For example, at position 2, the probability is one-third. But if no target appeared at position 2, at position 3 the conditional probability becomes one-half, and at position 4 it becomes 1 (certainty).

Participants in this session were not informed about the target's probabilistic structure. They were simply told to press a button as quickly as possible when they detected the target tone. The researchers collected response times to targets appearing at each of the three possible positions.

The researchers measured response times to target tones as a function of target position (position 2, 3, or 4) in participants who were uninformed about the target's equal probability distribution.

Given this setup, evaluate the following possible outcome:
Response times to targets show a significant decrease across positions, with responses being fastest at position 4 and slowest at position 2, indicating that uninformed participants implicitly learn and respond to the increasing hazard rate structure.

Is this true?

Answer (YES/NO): YES